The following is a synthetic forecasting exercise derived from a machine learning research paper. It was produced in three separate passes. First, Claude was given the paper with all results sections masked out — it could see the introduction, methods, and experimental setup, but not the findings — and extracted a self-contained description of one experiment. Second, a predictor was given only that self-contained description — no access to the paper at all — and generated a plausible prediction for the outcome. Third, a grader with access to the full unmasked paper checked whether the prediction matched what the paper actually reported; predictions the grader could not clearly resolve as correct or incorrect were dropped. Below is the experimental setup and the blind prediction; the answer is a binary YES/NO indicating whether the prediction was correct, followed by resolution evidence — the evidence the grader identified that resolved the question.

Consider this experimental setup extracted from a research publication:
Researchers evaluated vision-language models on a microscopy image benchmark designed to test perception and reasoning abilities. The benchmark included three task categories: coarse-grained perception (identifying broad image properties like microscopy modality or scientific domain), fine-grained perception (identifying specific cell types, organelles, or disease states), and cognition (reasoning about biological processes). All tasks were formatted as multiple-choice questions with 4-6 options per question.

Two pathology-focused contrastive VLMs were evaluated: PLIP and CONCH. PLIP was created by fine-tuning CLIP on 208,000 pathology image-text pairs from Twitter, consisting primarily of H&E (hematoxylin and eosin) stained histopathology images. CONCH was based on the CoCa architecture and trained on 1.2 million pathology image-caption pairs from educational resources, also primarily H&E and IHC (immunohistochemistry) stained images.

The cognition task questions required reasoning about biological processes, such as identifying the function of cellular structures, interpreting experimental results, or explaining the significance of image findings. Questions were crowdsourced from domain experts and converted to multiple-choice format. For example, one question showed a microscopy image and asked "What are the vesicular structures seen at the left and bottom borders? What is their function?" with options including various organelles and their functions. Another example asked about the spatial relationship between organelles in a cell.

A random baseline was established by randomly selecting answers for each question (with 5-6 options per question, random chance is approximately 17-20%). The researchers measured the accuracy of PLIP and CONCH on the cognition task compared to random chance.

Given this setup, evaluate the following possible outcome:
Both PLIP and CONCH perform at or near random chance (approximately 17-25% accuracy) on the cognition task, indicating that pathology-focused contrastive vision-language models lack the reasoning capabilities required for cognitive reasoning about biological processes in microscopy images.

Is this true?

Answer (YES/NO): YES